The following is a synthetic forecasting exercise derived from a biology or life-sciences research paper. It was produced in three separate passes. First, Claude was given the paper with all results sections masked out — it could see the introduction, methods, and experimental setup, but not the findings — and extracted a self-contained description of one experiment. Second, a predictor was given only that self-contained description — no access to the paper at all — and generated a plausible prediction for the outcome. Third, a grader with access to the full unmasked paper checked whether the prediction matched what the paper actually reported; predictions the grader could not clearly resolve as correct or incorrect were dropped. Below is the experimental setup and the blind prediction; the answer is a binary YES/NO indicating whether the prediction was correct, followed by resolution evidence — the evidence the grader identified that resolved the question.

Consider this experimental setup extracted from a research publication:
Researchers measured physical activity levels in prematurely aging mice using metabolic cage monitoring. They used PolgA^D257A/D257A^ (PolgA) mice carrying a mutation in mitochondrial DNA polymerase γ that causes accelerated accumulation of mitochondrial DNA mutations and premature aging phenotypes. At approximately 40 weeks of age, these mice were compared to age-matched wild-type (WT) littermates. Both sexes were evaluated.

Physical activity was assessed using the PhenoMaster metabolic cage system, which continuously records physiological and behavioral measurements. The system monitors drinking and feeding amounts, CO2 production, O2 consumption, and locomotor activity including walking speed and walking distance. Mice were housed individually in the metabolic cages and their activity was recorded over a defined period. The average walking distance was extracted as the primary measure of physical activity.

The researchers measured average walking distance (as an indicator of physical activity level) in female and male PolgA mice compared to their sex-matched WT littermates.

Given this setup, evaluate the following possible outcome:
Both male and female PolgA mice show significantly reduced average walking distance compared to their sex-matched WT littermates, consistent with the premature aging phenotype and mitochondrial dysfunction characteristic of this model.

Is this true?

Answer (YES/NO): YES